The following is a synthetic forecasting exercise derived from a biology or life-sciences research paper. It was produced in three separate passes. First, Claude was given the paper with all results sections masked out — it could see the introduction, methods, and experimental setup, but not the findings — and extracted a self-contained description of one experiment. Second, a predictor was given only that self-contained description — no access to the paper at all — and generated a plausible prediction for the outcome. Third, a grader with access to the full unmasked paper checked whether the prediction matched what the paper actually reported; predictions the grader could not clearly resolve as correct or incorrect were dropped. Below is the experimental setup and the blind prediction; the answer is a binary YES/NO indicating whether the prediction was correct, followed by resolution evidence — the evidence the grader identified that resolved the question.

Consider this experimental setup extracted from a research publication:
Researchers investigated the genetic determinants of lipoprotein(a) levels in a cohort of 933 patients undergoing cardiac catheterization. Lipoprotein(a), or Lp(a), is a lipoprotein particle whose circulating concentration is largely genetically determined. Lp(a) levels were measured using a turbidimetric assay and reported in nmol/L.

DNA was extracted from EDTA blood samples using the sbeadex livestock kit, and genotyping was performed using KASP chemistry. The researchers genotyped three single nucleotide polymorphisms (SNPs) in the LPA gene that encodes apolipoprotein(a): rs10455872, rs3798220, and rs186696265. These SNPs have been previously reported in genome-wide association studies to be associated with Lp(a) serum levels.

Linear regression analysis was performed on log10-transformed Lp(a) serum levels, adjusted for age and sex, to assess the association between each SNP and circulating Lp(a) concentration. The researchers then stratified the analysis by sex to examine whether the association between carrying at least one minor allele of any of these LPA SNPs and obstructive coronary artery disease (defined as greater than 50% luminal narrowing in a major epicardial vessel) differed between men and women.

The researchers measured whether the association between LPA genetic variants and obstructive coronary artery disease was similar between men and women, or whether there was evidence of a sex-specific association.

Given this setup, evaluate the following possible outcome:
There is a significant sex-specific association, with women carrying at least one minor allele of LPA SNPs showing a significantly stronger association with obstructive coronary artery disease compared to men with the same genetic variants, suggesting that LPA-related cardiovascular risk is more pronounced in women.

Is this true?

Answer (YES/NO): YES